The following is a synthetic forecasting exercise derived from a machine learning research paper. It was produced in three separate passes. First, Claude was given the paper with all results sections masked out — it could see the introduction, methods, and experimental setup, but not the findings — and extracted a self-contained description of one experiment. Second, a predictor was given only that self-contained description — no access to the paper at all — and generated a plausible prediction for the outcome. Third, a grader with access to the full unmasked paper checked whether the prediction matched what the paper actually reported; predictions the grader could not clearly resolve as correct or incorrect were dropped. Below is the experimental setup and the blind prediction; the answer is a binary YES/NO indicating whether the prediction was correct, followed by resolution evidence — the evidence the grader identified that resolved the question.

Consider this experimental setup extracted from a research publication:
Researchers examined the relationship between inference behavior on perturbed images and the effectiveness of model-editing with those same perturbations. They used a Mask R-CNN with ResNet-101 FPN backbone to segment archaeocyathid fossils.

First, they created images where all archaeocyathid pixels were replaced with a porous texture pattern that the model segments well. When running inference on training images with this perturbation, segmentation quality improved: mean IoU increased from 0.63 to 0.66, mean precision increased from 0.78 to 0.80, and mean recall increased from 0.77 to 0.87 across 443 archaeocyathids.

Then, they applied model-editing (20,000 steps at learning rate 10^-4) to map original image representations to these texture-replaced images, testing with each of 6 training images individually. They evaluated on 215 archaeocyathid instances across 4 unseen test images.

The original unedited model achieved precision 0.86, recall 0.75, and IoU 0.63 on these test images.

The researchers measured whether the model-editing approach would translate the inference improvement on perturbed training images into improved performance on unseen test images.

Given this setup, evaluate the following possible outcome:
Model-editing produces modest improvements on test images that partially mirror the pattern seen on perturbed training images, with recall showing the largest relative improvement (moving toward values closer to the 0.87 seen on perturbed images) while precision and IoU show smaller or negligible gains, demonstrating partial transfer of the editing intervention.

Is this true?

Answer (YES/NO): NO